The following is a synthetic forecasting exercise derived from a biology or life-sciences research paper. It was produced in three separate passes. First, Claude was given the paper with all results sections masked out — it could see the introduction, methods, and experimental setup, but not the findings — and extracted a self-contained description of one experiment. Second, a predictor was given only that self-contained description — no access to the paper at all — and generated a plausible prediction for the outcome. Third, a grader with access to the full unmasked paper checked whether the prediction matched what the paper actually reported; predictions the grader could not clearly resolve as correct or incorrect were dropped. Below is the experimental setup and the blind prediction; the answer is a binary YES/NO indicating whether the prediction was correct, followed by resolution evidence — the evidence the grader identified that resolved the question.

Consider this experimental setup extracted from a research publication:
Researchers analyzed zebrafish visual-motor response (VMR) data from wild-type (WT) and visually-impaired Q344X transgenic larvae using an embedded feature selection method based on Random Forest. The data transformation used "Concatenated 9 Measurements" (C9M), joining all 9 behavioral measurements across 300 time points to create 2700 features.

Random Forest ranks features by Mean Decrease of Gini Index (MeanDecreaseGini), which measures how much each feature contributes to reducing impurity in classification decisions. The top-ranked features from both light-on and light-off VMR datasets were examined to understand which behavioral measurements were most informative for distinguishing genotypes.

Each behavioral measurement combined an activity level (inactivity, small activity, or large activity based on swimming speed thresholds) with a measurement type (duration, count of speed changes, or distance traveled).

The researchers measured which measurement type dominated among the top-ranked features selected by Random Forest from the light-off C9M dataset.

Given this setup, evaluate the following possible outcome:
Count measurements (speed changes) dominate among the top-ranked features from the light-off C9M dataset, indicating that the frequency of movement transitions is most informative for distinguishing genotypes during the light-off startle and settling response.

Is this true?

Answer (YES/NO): NO